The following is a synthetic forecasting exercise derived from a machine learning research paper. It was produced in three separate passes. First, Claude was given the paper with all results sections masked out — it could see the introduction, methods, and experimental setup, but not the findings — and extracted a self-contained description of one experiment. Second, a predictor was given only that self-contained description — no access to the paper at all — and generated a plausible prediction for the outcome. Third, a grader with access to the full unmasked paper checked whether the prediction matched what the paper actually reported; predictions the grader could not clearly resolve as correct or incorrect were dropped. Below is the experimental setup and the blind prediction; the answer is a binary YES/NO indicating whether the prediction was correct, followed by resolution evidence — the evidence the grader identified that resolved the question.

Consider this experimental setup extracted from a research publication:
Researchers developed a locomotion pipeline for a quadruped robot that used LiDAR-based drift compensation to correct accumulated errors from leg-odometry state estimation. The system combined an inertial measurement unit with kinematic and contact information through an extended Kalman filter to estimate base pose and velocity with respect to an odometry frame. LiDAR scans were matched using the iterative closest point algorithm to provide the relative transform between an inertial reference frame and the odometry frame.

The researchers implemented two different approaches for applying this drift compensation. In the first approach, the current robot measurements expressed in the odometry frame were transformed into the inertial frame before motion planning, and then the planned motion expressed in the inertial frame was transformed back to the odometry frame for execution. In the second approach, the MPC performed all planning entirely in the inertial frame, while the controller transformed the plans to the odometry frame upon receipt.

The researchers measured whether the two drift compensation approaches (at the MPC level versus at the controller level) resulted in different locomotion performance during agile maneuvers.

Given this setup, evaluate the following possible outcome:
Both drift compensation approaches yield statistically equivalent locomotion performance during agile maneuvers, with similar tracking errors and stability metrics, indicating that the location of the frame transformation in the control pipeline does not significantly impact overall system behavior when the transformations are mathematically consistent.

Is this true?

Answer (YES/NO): YES